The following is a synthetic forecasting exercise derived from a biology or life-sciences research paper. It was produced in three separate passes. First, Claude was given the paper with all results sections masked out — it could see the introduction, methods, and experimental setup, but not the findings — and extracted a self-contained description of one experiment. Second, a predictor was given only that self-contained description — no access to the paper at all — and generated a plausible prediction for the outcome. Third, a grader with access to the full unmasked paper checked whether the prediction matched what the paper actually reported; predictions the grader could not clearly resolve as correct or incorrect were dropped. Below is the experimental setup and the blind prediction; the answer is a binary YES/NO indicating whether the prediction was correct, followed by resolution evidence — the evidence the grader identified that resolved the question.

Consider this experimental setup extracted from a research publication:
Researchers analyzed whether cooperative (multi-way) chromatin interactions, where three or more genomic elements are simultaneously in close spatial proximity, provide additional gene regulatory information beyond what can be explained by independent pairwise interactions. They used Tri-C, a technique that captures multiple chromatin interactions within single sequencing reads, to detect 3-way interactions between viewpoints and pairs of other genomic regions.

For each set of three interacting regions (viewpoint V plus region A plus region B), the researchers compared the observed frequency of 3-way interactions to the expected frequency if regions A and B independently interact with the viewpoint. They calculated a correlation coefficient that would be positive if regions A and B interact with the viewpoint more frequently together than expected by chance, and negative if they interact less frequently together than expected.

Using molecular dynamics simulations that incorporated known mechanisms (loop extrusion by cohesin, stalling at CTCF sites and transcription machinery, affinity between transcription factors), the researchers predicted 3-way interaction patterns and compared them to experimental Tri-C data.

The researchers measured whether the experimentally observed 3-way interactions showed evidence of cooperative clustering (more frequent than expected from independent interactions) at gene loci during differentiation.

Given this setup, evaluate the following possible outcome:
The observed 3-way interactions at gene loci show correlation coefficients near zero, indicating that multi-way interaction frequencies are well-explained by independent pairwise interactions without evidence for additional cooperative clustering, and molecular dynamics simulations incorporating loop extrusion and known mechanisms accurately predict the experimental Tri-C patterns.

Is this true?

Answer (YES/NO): NO